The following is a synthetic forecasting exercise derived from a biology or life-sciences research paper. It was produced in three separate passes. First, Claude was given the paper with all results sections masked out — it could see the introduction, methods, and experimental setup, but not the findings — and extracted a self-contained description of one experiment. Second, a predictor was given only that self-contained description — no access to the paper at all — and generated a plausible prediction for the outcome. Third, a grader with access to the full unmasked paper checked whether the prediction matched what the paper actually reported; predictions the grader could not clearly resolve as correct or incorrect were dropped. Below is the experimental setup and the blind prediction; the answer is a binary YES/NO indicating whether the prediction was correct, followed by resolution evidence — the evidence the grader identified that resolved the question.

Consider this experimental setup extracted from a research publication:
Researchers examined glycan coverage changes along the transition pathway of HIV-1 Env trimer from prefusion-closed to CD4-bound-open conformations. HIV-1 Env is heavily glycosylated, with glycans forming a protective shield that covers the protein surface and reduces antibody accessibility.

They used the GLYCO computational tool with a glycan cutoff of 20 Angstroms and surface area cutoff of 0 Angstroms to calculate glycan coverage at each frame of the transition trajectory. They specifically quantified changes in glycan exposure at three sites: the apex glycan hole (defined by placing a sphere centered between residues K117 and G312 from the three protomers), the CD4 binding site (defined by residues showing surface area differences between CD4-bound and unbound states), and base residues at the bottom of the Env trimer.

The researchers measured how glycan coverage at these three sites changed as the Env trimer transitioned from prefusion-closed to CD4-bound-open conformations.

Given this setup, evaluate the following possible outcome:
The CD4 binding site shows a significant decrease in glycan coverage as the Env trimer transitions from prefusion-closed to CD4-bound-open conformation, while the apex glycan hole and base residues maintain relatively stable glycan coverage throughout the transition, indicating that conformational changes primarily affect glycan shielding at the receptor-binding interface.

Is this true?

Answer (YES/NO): NO